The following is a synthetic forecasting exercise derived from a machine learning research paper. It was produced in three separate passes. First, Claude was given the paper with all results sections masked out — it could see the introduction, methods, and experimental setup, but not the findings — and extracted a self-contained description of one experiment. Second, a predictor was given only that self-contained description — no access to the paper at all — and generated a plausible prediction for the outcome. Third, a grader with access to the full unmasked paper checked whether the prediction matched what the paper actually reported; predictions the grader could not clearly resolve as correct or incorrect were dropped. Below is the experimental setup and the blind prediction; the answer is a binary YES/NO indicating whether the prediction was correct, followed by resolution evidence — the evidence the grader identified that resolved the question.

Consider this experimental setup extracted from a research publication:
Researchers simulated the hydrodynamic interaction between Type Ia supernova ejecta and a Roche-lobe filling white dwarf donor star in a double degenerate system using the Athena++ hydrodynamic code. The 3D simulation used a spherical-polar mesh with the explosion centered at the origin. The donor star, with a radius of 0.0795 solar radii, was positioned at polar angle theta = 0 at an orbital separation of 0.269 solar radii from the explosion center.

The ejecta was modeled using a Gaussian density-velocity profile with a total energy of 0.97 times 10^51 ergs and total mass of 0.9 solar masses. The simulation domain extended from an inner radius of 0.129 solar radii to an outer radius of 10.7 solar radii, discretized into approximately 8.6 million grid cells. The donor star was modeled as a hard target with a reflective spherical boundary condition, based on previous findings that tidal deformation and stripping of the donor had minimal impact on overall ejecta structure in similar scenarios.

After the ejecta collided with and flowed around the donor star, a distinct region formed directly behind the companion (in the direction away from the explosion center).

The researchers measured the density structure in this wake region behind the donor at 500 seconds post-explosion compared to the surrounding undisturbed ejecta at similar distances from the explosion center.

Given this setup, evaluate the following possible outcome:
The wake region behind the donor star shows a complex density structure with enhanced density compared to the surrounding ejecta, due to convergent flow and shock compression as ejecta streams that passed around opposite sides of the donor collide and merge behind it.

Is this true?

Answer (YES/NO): NO